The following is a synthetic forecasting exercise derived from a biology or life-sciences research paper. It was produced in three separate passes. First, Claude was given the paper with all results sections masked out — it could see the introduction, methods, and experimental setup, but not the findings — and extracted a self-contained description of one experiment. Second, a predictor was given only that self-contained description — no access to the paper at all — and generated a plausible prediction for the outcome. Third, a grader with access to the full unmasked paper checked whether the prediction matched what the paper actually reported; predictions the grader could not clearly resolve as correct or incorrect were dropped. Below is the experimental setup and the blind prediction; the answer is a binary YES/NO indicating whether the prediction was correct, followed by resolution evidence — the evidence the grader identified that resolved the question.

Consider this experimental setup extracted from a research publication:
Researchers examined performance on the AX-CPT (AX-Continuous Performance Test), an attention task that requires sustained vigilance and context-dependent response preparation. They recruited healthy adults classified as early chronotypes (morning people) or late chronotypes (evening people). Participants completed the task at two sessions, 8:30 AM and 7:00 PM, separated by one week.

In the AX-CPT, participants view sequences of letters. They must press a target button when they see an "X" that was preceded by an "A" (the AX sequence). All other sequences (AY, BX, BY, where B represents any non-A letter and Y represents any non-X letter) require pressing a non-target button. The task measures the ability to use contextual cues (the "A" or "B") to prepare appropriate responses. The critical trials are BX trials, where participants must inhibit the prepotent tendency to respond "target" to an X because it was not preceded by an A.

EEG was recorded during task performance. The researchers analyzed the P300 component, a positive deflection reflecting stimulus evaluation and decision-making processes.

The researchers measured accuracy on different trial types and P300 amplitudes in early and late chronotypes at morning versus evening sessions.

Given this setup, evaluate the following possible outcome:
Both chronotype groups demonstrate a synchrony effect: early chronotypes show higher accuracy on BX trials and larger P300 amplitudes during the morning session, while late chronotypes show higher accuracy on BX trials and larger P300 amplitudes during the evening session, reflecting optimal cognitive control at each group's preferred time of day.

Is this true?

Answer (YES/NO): NO